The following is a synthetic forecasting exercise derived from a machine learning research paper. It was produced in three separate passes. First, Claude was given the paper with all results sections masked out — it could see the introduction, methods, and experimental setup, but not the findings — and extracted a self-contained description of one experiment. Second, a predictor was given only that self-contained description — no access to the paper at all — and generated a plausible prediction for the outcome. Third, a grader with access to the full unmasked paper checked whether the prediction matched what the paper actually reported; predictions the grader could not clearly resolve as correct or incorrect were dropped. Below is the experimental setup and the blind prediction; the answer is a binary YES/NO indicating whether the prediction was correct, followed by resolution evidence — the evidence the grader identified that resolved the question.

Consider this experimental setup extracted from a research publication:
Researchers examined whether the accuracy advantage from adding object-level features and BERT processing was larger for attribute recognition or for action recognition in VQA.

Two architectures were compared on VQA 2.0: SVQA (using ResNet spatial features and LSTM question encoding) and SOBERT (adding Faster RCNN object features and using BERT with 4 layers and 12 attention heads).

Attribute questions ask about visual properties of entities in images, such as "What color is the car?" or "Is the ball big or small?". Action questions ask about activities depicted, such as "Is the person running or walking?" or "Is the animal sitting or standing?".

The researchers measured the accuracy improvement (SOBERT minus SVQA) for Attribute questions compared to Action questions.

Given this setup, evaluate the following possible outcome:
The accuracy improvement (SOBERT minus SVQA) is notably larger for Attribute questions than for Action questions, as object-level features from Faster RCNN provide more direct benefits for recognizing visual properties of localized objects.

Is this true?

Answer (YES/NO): YES